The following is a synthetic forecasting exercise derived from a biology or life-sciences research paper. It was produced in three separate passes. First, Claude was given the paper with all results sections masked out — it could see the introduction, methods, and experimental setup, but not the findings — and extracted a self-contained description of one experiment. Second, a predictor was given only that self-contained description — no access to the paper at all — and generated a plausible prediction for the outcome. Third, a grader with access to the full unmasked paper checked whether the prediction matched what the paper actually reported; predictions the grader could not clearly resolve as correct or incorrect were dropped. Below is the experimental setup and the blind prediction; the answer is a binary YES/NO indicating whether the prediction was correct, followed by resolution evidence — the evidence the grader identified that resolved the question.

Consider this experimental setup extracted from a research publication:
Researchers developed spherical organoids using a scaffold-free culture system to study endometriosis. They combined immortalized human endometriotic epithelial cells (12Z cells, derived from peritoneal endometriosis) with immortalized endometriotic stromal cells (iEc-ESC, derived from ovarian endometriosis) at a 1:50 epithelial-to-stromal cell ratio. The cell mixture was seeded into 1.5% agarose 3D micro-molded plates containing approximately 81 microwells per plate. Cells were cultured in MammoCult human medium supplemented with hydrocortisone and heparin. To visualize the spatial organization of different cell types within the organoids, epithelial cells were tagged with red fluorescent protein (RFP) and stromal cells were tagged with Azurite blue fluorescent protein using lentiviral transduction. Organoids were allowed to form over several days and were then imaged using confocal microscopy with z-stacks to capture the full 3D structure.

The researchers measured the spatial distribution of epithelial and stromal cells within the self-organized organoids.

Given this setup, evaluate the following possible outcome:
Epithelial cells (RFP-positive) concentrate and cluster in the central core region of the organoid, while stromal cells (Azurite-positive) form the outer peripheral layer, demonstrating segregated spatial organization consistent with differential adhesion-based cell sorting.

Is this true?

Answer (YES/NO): NO